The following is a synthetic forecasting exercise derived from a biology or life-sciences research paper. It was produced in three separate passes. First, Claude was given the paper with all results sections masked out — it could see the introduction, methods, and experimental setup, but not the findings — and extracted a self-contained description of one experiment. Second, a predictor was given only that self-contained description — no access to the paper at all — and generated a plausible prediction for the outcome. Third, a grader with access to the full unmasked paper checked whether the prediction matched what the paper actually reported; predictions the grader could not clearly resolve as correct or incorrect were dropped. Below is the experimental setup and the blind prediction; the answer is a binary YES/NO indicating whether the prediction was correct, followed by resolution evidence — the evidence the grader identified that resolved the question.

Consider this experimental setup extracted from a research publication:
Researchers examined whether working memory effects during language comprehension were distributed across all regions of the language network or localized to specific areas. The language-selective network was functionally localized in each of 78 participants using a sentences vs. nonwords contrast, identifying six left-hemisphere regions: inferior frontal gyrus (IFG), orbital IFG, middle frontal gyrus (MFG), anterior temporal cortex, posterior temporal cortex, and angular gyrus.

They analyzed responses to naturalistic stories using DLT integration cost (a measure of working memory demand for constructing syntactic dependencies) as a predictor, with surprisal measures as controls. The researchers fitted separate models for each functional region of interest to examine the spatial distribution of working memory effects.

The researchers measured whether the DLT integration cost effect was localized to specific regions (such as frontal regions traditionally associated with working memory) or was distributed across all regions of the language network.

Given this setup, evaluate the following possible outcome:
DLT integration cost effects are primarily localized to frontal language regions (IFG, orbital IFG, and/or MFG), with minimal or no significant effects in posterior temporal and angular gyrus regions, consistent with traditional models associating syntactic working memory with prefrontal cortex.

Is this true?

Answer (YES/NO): NO